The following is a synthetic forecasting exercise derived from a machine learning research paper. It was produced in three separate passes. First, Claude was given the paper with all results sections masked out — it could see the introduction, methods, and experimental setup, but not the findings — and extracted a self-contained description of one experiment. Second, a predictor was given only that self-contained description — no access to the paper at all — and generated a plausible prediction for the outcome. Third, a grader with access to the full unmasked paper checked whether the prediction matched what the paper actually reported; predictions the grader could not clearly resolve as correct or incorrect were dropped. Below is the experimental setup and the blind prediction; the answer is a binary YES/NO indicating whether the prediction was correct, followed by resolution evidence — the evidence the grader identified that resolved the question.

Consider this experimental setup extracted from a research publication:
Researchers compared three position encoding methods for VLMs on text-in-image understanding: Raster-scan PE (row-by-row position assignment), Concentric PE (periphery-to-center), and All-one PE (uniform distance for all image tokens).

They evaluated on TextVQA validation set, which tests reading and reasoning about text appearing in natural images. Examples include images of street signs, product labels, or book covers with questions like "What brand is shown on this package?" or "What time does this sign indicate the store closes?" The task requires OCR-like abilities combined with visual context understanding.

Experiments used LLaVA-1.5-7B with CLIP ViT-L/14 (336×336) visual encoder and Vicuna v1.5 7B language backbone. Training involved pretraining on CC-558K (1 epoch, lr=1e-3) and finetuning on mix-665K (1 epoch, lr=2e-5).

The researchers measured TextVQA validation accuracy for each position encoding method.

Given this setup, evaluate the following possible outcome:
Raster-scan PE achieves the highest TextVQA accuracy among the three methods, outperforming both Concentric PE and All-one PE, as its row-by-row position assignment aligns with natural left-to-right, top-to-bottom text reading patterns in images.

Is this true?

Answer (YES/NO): YES